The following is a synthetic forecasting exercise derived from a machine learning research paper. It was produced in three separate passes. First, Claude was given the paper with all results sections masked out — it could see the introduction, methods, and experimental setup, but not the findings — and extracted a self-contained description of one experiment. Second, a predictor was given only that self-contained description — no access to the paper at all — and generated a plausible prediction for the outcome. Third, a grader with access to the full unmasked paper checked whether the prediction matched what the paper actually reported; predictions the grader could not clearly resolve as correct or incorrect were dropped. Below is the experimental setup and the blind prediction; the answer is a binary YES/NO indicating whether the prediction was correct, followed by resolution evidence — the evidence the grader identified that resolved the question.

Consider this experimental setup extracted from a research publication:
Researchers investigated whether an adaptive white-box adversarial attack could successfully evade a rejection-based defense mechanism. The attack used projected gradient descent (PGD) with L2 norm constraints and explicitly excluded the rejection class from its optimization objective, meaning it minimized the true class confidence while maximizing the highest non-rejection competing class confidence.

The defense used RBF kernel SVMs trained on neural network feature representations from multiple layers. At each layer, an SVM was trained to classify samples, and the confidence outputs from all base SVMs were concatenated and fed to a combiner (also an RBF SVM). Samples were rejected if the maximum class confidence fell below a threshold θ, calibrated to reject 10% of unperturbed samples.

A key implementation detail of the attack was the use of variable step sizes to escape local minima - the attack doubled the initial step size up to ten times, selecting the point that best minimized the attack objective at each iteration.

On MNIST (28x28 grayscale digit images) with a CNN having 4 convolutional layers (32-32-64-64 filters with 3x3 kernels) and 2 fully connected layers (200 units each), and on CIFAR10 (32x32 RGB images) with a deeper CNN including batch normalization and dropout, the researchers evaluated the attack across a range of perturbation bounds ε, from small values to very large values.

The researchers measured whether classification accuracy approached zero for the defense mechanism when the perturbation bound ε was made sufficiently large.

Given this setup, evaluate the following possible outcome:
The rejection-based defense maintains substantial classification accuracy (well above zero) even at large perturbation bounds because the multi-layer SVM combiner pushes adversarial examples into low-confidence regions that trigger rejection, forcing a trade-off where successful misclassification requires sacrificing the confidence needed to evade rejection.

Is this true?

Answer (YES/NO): NO